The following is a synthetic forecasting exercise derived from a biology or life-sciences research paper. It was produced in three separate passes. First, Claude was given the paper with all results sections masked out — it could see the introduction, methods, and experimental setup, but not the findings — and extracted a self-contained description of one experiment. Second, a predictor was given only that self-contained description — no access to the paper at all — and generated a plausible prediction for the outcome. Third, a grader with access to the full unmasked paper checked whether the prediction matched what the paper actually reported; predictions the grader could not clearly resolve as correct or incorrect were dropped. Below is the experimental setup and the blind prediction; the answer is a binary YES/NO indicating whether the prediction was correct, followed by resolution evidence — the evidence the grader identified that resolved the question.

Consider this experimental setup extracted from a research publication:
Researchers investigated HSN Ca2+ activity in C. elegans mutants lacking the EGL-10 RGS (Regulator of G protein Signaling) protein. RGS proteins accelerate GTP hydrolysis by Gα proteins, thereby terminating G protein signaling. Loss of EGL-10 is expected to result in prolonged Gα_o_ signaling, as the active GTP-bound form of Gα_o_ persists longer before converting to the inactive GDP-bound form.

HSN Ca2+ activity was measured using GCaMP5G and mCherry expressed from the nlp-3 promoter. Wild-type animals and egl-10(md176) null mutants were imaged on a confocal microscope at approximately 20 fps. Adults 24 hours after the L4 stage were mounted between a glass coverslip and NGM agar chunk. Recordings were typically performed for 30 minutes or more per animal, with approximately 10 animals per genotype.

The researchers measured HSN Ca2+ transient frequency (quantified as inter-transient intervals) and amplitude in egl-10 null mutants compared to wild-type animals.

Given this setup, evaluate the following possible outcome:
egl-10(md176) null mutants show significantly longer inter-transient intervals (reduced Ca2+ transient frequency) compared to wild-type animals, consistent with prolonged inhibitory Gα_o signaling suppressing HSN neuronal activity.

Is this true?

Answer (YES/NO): YES